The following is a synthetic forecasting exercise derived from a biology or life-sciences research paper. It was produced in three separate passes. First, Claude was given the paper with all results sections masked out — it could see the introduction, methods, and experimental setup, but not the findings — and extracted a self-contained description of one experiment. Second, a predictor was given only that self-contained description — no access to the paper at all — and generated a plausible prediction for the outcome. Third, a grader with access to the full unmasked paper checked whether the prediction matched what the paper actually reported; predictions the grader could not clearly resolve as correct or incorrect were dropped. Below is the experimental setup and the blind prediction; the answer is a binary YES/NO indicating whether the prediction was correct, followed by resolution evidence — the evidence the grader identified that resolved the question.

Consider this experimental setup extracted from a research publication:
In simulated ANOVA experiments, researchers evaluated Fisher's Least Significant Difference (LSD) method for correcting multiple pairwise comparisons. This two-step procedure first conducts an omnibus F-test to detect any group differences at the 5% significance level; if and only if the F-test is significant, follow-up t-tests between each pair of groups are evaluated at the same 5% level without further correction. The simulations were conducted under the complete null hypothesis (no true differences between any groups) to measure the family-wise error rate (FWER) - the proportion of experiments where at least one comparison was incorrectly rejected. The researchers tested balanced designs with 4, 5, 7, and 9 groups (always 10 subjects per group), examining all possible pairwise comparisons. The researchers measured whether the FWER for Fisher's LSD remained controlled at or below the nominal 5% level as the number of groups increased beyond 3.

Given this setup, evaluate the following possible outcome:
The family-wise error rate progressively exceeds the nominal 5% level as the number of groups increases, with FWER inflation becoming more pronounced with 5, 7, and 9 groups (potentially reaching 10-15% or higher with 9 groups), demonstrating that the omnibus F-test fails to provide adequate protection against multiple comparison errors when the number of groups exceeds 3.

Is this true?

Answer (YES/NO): NO